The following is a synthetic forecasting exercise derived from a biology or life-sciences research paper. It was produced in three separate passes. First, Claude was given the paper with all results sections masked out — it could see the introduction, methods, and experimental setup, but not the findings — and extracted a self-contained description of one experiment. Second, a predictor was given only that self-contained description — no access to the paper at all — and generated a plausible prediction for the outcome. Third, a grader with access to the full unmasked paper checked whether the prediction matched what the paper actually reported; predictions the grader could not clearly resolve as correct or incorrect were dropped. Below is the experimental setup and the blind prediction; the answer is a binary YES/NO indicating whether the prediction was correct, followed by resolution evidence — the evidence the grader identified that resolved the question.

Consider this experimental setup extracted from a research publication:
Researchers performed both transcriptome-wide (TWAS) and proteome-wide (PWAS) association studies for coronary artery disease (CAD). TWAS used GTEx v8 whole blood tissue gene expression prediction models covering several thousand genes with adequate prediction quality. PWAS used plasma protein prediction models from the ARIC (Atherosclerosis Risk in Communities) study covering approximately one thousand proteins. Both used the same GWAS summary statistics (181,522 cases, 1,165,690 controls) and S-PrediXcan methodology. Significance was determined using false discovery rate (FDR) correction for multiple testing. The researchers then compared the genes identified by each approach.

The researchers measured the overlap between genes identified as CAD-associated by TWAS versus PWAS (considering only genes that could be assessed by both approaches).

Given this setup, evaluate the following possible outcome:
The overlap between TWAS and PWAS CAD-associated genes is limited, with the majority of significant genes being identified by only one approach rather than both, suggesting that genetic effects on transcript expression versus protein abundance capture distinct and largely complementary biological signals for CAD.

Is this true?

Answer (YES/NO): YES